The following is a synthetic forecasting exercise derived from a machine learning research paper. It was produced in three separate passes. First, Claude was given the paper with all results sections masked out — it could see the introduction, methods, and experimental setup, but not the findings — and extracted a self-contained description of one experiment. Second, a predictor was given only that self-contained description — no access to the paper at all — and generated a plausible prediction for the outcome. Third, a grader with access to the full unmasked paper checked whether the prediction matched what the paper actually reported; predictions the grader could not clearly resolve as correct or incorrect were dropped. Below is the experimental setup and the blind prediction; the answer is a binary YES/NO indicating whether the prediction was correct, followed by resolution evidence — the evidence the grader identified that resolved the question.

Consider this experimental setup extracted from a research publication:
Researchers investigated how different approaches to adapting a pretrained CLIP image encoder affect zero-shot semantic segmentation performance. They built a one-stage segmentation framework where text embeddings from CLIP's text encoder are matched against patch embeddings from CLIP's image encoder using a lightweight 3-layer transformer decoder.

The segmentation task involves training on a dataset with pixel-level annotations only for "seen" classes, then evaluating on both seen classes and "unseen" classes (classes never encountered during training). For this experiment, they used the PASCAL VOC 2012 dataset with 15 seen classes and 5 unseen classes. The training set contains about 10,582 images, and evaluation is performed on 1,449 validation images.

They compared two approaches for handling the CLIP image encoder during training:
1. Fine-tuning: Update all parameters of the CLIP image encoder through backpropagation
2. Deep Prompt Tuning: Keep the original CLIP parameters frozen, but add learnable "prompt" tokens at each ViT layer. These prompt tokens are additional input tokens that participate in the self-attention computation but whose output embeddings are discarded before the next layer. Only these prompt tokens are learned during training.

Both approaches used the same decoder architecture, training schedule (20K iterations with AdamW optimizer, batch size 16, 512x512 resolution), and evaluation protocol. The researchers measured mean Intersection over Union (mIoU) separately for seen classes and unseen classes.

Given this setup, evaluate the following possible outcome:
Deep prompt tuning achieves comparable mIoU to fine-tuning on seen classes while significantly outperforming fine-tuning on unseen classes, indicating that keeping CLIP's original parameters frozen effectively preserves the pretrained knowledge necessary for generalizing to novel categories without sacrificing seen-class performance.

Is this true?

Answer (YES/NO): YES